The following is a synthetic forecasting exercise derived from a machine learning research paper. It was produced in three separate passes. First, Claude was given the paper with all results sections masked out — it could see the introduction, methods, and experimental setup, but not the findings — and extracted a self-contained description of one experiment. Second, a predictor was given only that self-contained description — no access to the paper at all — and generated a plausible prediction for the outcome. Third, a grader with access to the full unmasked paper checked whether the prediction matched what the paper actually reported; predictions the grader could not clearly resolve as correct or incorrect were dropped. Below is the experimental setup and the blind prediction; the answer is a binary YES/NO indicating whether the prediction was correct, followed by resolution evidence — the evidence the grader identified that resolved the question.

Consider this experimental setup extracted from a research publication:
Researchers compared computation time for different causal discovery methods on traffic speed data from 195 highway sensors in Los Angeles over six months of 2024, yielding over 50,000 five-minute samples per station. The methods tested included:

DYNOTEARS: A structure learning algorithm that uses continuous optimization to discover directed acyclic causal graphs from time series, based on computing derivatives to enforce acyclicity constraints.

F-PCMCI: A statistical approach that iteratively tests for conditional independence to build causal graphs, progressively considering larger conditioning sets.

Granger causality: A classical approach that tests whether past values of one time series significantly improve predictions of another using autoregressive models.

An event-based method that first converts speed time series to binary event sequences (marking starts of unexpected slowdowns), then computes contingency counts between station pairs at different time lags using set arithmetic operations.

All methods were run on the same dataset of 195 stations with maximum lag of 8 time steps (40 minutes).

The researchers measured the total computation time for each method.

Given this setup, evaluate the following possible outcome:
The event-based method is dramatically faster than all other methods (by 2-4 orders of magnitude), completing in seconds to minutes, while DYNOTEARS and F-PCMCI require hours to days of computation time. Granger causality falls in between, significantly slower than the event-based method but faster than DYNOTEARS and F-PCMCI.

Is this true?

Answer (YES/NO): NO